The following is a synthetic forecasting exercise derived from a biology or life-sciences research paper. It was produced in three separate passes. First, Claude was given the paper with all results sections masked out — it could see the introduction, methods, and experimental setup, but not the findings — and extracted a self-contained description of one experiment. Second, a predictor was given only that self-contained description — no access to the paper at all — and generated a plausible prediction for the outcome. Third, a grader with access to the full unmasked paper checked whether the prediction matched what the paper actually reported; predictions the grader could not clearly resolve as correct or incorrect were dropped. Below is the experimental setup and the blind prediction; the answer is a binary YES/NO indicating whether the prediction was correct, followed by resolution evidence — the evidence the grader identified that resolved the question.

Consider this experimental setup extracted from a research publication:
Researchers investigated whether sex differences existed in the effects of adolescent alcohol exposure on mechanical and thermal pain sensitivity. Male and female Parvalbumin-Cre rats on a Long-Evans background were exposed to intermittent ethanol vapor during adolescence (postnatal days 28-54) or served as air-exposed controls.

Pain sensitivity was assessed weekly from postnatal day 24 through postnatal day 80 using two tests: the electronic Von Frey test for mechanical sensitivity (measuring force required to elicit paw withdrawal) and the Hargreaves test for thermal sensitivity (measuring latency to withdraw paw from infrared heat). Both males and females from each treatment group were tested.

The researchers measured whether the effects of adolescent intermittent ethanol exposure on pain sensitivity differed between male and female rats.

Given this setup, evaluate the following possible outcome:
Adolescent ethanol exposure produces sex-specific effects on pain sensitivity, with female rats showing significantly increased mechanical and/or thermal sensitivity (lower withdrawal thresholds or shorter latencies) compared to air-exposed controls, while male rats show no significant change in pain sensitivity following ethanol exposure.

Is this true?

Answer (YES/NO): NO